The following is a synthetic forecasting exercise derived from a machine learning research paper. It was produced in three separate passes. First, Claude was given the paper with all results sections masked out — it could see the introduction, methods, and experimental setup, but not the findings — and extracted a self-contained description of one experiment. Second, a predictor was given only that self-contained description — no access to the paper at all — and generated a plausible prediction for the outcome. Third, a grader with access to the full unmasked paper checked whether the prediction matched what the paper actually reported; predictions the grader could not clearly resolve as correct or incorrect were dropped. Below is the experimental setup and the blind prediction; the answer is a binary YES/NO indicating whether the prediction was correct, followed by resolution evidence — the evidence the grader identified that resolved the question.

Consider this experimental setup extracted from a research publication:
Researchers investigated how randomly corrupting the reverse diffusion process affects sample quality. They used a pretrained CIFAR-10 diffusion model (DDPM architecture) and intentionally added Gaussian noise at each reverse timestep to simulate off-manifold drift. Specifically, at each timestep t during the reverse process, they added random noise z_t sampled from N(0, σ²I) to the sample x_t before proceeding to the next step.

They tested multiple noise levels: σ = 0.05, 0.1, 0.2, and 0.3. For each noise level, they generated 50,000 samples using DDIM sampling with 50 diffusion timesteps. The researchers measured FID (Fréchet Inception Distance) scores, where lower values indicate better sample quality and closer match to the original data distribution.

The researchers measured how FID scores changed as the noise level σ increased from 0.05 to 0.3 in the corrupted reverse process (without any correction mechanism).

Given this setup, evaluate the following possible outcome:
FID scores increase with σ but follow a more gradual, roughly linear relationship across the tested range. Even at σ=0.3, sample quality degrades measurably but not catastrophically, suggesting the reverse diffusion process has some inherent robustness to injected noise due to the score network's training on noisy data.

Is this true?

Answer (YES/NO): NO